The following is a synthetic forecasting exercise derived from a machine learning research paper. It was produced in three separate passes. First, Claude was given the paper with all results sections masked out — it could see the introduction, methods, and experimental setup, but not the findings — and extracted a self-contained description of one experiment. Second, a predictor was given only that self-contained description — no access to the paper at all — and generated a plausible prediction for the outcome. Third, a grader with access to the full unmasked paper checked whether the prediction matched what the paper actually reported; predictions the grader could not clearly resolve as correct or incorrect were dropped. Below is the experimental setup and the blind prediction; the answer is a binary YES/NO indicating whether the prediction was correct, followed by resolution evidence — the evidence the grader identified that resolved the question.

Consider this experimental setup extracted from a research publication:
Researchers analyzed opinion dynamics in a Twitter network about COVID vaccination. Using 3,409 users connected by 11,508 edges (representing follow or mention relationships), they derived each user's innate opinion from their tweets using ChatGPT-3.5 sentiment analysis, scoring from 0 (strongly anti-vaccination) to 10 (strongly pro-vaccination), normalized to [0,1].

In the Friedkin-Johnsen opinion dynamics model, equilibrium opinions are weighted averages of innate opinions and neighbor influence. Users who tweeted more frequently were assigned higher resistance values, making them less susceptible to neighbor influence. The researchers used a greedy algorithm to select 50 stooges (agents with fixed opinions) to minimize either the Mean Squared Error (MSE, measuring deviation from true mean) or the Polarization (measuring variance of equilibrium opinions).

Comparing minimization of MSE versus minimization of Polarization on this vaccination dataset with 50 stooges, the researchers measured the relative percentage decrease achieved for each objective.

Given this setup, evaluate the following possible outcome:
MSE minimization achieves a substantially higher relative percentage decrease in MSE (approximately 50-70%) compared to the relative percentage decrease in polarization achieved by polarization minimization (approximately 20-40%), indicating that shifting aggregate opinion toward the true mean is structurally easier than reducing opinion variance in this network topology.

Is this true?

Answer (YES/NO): NO